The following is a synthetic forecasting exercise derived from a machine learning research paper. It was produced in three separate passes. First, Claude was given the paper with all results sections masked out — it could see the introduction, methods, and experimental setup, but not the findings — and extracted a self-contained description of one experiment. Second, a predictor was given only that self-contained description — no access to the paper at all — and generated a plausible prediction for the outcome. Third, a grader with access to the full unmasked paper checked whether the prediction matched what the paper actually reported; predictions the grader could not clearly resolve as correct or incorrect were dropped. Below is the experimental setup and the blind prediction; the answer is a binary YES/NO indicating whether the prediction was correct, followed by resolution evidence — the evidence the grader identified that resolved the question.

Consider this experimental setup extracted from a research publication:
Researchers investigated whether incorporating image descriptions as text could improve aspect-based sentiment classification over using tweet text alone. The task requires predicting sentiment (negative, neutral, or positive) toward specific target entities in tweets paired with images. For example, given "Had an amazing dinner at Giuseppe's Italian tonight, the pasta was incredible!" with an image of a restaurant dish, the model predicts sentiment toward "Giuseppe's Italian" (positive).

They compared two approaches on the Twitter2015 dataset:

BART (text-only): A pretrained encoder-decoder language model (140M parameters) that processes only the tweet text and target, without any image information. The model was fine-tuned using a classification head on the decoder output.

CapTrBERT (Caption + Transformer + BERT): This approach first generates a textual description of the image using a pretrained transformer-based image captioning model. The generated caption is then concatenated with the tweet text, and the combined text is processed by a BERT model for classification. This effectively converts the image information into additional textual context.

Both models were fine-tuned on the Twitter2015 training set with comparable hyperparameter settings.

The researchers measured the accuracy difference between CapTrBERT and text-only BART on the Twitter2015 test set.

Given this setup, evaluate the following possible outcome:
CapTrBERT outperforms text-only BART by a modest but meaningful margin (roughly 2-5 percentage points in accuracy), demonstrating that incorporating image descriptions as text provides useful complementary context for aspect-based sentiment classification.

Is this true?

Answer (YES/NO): YES